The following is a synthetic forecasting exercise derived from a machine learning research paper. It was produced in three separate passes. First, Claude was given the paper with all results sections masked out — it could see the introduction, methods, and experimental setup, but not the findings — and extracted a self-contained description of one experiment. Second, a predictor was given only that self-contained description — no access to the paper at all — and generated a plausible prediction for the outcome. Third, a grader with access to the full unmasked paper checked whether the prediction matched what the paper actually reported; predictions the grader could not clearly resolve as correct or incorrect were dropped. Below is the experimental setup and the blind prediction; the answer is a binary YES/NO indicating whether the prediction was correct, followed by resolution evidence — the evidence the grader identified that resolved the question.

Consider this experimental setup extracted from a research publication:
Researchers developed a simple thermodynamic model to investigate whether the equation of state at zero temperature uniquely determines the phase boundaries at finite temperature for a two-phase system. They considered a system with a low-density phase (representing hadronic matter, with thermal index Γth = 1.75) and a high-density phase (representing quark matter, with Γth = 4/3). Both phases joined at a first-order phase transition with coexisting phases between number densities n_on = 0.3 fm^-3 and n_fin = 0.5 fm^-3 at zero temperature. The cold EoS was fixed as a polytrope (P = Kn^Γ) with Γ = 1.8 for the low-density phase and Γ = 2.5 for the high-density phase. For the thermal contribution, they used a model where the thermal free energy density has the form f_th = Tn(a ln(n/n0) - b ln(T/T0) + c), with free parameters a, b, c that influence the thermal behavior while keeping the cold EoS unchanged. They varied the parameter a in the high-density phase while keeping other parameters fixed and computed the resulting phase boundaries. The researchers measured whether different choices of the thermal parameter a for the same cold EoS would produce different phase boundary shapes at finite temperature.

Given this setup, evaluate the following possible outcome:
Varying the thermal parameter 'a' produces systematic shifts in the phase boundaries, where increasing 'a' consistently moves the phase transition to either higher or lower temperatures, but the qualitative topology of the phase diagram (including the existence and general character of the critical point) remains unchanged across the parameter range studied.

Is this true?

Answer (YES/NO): NO